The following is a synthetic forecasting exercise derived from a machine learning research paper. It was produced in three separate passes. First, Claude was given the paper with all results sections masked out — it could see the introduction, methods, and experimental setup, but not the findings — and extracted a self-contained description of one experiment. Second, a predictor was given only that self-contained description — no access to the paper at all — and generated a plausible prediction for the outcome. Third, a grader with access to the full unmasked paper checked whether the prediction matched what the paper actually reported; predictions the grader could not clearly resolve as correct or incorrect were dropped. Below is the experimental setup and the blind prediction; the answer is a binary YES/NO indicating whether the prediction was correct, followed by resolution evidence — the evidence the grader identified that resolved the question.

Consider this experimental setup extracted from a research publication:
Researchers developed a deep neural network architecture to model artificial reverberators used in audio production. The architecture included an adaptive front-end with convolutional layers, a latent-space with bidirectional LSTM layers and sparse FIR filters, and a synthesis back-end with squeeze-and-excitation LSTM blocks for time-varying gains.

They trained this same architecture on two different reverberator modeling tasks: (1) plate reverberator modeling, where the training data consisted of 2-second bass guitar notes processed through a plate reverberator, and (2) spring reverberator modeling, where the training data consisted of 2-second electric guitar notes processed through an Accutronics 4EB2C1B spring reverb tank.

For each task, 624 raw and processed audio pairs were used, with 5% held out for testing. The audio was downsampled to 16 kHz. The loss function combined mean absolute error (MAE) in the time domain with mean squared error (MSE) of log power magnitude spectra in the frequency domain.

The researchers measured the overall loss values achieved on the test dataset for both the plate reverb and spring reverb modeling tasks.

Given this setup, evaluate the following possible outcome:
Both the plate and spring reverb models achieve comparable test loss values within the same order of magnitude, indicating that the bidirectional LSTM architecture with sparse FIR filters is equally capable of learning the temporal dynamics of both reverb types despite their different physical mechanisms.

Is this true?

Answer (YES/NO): NO